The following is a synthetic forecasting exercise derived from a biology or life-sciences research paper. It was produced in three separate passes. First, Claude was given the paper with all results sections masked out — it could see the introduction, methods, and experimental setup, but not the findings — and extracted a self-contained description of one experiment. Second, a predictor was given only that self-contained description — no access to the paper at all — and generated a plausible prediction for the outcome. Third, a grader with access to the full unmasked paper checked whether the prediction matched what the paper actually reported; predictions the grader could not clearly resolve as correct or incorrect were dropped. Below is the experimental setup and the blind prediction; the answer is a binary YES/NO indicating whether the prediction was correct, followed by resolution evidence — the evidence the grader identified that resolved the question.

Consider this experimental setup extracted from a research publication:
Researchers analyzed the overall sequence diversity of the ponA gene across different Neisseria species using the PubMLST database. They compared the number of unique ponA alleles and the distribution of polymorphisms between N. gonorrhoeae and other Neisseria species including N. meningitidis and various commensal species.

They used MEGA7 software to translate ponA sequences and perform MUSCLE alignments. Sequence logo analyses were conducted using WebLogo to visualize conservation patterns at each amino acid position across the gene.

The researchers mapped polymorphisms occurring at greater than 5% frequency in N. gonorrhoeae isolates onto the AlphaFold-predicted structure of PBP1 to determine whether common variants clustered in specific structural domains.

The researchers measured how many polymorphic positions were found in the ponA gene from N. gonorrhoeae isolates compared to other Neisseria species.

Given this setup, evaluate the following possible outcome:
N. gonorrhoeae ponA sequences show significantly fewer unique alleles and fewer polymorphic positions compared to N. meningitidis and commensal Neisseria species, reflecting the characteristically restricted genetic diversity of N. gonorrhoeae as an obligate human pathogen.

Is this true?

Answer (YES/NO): NO